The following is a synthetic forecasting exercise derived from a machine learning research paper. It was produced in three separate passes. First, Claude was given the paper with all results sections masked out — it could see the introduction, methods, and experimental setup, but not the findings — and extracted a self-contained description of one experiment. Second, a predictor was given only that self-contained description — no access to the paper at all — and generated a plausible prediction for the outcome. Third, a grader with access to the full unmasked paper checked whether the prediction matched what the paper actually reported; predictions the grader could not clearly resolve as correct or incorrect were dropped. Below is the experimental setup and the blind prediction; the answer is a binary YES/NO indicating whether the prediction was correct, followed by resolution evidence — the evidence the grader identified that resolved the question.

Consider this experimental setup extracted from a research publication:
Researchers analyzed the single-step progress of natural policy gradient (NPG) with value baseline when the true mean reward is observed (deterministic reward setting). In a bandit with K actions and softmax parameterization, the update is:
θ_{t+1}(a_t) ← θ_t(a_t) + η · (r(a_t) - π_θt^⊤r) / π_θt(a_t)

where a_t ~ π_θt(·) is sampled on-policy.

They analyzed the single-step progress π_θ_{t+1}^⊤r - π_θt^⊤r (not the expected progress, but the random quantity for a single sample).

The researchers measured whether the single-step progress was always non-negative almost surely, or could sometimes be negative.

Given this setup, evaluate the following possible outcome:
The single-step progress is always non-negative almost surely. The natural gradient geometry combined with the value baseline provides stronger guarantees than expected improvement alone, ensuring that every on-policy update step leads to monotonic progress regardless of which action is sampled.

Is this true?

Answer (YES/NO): YES